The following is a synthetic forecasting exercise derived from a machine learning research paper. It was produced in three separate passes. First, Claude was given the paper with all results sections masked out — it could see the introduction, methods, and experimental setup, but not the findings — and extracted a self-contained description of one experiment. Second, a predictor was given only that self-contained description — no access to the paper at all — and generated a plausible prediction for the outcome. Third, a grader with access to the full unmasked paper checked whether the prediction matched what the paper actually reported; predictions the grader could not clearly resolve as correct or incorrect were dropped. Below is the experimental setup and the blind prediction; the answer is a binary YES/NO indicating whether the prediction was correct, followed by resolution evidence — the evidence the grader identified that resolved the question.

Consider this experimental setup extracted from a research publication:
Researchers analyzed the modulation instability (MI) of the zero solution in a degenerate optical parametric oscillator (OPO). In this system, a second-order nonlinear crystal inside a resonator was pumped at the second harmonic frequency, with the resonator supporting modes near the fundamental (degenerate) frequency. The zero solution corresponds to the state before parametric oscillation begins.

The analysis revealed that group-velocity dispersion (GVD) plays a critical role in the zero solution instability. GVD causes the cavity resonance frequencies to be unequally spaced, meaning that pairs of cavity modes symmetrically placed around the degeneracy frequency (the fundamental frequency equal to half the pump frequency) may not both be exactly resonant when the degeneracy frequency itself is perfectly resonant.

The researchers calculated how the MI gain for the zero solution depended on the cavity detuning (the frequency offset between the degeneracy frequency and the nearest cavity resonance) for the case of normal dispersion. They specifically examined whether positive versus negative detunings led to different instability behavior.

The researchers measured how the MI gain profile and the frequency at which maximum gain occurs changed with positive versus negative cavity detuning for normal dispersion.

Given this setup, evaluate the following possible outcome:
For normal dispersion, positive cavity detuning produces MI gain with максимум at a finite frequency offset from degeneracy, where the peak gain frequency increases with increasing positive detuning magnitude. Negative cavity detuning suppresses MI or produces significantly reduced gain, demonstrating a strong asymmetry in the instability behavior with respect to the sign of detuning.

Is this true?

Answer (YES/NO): NO